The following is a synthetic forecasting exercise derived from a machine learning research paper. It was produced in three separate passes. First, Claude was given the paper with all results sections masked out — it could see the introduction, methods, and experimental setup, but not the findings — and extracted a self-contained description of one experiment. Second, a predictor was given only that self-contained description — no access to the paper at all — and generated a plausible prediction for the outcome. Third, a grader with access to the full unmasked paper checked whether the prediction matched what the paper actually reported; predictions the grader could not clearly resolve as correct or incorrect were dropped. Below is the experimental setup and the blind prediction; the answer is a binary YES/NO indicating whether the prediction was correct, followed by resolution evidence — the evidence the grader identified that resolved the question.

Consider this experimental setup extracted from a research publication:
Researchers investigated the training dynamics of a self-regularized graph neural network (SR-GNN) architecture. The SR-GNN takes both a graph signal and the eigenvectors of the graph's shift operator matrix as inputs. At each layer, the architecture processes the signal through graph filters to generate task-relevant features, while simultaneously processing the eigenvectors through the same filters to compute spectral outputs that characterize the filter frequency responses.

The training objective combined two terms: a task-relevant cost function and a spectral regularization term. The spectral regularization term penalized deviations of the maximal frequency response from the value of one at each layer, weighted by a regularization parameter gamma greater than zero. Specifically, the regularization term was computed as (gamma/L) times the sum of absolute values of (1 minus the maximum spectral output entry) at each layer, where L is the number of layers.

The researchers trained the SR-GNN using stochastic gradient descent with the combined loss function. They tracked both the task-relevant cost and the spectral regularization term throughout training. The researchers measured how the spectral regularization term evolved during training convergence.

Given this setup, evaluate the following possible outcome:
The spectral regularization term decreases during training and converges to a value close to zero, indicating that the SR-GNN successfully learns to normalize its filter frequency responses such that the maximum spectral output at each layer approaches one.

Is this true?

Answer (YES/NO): YES